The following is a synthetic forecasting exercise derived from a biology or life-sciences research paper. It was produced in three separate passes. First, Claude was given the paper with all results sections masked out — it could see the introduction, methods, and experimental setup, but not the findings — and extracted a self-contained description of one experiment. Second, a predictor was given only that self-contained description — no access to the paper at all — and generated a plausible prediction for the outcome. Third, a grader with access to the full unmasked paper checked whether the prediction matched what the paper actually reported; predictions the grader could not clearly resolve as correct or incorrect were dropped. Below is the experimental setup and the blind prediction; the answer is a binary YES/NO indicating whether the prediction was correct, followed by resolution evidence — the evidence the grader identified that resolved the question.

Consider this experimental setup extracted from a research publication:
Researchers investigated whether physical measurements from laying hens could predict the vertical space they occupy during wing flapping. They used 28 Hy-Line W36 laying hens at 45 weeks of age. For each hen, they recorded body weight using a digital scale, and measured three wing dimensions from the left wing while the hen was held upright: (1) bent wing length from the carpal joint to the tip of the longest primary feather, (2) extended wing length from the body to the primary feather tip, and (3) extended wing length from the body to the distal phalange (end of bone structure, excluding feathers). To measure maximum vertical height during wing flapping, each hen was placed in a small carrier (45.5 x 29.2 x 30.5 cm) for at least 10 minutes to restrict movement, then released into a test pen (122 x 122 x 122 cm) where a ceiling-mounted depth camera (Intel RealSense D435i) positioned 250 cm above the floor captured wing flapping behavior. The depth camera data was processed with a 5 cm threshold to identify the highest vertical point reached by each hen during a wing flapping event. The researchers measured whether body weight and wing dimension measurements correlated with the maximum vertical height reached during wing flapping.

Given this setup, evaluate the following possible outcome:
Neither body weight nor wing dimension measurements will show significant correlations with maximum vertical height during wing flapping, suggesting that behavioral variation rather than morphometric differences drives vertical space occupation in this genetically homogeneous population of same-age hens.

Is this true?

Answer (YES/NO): YES